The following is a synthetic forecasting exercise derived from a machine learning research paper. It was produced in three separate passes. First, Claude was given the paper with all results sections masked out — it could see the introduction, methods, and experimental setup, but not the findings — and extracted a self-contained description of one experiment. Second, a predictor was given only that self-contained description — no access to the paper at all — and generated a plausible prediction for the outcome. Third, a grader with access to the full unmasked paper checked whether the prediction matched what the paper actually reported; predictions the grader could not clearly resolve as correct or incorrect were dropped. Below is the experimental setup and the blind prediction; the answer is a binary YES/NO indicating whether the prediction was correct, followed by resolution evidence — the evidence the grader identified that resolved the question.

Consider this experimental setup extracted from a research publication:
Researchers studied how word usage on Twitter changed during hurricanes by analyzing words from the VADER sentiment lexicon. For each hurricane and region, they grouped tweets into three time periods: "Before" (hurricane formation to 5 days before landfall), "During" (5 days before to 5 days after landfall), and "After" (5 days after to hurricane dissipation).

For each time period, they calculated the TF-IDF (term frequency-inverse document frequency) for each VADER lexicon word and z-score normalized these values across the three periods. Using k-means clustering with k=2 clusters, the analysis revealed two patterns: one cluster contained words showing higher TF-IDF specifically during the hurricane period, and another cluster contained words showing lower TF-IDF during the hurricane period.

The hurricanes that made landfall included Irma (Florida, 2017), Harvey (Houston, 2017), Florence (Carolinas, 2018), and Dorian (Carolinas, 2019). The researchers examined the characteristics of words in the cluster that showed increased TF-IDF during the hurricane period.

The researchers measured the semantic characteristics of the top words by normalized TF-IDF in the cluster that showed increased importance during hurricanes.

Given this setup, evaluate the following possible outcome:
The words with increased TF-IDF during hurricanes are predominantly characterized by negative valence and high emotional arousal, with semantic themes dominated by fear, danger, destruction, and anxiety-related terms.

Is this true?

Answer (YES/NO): NO